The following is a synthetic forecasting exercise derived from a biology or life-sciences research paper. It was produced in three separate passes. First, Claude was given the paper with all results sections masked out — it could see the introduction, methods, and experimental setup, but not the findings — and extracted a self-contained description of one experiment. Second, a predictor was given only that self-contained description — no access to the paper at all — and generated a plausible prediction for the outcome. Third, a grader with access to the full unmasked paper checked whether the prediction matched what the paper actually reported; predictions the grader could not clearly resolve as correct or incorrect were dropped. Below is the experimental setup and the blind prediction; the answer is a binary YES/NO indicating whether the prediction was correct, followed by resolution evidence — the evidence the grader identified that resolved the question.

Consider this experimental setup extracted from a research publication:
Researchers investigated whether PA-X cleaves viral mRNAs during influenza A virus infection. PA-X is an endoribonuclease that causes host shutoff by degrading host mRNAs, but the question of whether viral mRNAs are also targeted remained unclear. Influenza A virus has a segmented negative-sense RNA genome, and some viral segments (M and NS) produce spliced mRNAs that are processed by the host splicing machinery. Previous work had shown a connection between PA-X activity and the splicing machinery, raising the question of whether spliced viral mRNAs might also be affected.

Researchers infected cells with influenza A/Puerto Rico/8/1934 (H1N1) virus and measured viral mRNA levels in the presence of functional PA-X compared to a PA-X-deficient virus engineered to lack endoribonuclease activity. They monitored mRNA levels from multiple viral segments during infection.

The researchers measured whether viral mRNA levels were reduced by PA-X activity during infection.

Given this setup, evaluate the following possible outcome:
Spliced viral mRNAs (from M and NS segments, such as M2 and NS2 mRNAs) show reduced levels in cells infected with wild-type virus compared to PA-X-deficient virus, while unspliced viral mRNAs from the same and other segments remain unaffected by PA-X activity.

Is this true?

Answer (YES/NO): NO